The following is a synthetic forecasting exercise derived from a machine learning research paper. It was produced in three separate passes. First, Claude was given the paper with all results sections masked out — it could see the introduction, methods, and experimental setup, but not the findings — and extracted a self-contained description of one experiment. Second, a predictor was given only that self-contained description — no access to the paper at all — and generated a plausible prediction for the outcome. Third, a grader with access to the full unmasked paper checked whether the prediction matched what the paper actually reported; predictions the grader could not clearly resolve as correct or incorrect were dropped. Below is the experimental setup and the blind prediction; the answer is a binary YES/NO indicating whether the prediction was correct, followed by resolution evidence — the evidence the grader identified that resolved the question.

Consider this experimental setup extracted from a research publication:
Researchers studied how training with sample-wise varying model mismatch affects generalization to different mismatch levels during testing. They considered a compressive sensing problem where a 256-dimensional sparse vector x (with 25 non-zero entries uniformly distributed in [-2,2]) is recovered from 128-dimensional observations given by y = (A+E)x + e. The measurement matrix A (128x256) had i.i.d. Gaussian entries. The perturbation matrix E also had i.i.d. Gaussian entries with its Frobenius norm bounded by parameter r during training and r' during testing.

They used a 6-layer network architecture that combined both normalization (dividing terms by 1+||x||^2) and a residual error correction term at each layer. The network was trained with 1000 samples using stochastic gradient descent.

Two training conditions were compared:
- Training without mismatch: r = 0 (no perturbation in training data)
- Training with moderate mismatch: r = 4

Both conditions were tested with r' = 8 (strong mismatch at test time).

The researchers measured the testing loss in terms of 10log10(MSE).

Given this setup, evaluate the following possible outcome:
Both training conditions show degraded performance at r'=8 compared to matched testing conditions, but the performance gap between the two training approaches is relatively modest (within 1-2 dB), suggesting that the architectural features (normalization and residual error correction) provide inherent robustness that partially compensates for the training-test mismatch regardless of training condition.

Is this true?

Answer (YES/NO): YES